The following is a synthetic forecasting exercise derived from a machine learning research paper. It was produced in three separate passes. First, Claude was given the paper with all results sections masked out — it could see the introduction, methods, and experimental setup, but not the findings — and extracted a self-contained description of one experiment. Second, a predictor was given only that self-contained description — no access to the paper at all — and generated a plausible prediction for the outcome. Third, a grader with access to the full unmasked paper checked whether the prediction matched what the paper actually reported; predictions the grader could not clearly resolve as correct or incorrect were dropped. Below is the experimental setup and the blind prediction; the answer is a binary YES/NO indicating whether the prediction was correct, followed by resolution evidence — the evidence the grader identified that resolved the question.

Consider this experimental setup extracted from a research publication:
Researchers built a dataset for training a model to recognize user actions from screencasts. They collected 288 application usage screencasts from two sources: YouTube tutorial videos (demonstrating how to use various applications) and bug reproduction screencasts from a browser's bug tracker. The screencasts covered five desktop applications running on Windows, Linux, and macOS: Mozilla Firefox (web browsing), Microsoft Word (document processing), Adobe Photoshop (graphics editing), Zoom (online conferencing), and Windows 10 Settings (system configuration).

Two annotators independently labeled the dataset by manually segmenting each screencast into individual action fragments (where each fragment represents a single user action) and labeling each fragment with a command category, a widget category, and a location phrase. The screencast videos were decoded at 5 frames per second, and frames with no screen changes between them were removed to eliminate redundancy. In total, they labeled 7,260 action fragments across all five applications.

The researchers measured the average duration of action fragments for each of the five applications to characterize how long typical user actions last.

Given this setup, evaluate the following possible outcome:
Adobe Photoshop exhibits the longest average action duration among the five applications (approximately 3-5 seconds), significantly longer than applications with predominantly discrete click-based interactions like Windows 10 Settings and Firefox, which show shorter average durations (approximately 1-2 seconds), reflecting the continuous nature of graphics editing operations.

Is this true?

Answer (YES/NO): NO